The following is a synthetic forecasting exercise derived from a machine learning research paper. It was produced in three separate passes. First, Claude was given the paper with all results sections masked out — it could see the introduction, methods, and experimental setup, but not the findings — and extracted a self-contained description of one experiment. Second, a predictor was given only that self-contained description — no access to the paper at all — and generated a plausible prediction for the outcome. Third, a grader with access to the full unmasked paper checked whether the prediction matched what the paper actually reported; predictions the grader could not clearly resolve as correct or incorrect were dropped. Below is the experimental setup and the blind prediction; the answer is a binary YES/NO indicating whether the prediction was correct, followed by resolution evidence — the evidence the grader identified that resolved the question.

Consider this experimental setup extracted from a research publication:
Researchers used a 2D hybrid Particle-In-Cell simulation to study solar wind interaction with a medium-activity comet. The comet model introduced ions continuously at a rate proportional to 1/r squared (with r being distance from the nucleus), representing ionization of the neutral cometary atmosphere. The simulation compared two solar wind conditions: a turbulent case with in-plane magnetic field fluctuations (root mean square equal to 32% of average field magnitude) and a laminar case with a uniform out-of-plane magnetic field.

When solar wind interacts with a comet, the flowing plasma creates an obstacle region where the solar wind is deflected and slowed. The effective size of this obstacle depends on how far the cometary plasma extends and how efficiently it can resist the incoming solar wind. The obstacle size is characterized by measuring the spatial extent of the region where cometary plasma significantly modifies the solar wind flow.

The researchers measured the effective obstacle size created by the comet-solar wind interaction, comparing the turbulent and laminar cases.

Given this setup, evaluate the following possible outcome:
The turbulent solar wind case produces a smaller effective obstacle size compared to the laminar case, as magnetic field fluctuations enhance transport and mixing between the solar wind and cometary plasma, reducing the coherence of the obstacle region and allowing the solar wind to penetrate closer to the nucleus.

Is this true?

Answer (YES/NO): YES